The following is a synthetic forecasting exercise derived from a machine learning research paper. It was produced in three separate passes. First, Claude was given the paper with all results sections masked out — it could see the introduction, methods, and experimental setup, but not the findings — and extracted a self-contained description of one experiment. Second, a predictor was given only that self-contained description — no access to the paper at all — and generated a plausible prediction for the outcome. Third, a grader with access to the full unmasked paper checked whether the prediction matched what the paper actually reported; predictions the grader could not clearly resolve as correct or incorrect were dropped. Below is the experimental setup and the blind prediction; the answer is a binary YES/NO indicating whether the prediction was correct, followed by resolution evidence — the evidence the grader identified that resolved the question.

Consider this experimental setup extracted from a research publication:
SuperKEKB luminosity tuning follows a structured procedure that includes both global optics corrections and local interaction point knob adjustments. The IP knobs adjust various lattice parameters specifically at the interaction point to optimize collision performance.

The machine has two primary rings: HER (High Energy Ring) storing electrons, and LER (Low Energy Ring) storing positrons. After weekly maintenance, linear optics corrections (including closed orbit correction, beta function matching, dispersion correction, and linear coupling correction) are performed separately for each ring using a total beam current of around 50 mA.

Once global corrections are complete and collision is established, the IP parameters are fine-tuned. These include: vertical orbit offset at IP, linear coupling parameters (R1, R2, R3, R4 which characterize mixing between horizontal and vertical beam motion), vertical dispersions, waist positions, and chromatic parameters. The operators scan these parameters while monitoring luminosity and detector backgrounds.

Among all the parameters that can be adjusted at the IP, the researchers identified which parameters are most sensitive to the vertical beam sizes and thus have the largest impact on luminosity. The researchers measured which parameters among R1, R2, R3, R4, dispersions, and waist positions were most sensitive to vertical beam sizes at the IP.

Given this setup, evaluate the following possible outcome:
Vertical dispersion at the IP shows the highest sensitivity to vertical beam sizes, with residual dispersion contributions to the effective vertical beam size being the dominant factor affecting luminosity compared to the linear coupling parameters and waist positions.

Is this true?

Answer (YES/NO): NO